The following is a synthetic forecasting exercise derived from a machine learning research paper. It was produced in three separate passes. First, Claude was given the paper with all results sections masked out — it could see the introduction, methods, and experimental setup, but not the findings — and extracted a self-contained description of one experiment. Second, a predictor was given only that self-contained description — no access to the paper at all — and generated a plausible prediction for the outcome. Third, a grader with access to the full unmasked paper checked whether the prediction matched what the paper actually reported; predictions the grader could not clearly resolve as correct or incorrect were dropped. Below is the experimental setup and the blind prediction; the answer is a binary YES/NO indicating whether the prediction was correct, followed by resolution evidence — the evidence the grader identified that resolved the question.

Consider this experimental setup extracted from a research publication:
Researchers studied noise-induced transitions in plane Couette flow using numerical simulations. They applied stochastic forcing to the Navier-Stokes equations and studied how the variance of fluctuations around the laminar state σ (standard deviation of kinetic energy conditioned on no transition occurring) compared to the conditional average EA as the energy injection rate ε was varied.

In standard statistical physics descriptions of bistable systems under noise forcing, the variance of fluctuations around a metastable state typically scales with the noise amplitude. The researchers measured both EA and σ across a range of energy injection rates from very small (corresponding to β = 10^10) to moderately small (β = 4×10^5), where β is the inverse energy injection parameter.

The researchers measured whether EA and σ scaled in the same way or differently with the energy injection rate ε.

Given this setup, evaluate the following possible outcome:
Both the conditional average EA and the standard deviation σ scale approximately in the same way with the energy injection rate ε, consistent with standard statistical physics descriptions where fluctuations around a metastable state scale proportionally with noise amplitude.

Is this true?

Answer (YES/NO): YES